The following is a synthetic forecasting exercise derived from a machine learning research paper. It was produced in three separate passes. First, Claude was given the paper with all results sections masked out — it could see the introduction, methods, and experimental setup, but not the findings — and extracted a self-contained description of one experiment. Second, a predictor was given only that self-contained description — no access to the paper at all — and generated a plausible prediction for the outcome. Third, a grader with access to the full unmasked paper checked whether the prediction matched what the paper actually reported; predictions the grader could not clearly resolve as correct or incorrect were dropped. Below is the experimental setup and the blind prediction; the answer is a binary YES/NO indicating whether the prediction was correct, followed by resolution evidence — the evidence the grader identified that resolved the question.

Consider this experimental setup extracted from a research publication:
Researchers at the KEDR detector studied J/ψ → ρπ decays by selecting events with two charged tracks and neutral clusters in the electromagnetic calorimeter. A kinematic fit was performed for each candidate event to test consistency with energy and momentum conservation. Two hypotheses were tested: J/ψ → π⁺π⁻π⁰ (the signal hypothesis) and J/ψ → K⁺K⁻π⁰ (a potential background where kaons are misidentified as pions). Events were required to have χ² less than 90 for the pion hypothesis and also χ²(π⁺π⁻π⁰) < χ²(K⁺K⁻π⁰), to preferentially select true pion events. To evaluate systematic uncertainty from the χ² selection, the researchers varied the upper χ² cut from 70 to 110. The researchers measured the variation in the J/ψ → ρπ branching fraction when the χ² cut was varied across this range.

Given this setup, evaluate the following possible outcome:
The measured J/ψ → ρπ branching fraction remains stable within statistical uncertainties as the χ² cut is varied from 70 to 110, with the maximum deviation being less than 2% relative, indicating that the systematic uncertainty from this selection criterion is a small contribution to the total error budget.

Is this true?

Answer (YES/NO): YES